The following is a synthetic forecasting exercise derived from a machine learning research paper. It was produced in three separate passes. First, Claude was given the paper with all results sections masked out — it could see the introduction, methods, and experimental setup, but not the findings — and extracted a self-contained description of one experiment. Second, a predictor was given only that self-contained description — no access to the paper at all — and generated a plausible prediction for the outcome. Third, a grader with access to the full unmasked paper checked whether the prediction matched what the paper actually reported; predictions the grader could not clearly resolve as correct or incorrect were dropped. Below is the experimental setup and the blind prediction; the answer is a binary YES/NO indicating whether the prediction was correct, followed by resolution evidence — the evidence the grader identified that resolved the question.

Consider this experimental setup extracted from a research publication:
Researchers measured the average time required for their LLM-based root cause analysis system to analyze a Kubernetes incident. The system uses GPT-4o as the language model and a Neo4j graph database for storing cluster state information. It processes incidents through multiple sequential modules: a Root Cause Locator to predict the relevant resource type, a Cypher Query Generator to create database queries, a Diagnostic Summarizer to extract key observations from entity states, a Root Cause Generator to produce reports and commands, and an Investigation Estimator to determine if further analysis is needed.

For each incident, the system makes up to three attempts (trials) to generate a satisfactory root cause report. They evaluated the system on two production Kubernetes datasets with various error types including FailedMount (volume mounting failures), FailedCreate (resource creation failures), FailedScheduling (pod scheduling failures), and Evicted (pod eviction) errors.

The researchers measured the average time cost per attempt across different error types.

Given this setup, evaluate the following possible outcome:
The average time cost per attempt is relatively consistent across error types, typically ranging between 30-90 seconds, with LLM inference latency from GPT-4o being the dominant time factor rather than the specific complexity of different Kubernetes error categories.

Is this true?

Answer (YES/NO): NO